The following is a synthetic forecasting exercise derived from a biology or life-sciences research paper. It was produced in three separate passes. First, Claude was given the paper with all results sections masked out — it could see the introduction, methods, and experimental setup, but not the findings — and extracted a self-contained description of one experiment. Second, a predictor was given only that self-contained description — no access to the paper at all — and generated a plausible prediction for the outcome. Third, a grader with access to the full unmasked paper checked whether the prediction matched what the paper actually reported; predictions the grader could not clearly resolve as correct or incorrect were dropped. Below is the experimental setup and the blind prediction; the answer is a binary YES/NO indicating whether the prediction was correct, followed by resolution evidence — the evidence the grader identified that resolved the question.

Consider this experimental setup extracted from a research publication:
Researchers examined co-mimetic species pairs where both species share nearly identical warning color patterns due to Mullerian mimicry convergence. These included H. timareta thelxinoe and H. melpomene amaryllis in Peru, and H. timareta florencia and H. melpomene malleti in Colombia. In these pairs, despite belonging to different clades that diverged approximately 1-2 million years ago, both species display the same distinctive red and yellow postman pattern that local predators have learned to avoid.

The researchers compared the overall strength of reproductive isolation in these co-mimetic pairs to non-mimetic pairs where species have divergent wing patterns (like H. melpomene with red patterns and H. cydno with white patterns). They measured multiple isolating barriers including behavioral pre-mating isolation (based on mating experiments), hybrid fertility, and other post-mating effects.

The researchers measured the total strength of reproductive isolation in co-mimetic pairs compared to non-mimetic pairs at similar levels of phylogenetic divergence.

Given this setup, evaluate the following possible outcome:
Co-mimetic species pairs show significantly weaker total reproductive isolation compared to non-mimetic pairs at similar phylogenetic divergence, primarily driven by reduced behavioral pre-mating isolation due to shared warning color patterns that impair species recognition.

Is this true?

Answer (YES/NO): NO